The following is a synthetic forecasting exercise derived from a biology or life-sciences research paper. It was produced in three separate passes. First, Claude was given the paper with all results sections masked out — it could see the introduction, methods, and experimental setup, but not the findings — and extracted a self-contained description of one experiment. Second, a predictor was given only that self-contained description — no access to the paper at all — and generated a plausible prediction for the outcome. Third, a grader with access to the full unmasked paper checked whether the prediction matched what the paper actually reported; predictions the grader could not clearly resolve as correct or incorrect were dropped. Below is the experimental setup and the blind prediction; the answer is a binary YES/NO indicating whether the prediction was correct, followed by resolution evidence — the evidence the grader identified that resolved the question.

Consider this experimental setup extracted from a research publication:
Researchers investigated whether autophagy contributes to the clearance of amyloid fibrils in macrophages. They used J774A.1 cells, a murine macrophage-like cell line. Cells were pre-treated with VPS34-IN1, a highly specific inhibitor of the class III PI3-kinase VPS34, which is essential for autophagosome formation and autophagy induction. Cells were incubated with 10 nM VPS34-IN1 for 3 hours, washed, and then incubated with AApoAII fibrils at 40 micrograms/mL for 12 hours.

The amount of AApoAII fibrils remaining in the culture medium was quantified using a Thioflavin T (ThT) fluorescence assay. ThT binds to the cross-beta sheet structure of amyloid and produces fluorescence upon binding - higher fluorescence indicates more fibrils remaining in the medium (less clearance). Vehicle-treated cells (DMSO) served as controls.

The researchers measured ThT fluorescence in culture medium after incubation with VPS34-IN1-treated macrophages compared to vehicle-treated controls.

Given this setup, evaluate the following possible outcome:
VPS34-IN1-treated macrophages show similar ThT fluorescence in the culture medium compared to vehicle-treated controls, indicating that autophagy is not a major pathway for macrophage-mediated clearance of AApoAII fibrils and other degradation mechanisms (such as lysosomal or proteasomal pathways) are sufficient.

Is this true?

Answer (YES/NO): NO